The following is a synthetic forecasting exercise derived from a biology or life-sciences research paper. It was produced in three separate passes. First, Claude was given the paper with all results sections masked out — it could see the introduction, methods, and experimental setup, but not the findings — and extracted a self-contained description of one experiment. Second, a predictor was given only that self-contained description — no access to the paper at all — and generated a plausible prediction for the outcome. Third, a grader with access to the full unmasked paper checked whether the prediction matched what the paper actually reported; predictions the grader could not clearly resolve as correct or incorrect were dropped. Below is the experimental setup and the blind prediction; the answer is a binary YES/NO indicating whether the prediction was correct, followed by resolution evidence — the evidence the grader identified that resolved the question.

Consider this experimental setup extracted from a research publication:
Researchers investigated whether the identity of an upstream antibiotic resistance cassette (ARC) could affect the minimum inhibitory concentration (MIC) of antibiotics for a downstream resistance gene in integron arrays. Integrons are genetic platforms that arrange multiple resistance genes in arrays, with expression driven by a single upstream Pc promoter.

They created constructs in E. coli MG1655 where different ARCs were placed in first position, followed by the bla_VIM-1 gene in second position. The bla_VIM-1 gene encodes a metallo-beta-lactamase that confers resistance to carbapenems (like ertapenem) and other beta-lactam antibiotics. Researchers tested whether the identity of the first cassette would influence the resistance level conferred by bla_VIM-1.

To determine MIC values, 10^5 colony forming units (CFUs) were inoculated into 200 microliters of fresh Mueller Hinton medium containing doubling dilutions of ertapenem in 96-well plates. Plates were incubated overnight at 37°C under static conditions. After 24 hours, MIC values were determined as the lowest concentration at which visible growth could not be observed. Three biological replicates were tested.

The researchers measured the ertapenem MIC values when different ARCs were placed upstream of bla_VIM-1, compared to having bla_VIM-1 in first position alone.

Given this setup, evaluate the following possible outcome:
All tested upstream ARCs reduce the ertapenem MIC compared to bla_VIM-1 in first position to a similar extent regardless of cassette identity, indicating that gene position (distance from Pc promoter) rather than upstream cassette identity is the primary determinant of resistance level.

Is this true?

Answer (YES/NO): NO